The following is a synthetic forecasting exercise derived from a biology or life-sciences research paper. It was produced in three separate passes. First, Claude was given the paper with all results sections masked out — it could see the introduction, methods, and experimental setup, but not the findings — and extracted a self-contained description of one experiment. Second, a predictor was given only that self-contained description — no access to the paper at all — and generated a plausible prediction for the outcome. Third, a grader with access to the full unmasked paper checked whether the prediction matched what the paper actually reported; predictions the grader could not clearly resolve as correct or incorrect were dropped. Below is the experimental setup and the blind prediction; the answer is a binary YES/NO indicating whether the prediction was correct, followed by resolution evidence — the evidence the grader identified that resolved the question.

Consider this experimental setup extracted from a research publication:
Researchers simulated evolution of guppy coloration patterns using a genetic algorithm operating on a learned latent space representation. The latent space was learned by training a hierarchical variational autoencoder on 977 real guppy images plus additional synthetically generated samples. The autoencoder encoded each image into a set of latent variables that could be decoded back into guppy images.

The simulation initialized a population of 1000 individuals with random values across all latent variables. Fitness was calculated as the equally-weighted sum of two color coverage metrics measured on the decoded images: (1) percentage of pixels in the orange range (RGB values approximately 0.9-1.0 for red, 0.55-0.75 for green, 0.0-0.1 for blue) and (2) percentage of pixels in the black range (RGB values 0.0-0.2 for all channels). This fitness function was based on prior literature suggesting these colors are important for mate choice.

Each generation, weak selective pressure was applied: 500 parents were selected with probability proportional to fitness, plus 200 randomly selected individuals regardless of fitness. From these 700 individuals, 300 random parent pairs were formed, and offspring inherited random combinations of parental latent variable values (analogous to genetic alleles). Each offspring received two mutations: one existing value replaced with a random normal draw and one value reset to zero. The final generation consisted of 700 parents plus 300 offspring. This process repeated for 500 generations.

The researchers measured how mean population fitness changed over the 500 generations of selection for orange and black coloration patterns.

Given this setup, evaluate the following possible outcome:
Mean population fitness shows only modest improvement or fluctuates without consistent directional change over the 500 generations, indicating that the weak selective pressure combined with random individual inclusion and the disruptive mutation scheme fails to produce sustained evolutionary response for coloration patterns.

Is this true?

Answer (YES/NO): NO